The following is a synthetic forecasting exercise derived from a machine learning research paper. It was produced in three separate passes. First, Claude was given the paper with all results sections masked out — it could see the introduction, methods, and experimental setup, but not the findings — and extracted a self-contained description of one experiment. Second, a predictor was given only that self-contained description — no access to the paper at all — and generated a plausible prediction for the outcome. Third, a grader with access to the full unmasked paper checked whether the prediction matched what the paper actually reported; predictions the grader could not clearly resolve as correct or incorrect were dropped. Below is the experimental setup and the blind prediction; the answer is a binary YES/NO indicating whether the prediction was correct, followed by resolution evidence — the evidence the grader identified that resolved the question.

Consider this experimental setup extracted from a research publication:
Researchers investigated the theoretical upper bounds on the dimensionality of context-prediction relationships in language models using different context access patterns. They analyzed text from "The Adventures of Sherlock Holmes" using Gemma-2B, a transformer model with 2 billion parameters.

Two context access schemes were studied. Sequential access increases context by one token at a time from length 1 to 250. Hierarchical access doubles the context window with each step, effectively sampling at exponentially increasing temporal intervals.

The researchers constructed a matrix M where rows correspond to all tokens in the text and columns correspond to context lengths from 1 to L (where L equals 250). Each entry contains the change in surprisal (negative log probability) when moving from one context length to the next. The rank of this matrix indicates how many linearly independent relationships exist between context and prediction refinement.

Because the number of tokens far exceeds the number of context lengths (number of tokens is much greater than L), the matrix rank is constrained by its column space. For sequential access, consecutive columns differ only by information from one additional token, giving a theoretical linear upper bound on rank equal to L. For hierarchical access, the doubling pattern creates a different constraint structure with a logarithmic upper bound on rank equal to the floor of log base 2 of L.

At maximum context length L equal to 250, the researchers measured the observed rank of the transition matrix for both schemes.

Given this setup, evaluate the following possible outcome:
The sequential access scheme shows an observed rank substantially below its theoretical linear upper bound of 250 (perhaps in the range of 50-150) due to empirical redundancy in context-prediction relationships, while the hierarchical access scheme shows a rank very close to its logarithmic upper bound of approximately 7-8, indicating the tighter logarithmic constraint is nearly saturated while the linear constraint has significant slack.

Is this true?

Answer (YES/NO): YES